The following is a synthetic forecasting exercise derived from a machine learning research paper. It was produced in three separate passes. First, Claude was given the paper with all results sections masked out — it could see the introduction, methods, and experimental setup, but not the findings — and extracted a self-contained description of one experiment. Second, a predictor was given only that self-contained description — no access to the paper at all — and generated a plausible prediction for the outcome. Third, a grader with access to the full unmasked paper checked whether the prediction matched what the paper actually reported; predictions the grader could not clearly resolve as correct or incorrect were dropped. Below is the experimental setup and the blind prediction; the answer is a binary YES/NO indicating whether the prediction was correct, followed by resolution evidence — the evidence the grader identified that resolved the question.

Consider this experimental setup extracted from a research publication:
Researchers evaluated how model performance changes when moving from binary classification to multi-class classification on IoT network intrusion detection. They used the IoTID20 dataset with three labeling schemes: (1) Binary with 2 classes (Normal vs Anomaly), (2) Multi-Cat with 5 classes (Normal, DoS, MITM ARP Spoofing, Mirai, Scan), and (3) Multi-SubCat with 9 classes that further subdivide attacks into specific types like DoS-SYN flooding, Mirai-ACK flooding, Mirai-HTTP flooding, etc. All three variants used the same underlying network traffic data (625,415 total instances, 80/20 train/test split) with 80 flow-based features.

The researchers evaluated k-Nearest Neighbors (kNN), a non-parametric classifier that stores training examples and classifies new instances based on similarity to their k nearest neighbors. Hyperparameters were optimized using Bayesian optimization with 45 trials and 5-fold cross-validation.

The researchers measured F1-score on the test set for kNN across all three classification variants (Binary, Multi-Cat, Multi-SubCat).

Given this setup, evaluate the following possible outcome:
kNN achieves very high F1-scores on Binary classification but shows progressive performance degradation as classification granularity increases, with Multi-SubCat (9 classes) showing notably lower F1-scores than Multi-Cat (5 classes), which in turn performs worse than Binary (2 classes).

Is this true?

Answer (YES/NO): YES